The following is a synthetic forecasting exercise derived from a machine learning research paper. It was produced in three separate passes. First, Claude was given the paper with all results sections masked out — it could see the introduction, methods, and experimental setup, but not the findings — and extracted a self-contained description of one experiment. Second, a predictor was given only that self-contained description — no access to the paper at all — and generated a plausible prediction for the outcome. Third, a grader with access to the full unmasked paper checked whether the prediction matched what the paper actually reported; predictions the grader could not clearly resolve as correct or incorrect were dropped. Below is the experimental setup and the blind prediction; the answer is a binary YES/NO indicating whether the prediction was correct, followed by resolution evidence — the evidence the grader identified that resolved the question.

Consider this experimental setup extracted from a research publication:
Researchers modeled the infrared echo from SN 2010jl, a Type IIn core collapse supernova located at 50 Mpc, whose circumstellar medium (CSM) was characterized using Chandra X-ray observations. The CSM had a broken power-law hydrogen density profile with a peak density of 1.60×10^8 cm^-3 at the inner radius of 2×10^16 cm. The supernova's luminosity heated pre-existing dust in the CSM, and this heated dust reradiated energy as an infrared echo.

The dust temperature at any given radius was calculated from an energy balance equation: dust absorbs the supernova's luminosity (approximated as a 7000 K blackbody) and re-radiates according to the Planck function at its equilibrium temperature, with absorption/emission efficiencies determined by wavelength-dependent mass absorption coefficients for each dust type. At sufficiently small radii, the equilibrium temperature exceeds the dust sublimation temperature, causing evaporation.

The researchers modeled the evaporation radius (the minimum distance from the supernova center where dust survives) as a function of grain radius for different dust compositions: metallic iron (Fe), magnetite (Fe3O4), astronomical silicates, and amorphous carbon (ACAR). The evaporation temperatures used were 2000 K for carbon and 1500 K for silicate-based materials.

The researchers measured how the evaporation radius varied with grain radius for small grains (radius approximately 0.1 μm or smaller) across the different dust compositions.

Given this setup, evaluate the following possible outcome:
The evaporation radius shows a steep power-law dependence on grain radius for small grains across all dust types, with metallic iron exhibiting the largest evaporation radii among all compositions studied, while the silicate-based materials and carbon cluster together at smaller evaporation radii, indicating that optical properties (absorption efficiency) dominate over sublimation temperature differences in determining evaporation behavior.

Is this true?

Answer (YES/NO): NO